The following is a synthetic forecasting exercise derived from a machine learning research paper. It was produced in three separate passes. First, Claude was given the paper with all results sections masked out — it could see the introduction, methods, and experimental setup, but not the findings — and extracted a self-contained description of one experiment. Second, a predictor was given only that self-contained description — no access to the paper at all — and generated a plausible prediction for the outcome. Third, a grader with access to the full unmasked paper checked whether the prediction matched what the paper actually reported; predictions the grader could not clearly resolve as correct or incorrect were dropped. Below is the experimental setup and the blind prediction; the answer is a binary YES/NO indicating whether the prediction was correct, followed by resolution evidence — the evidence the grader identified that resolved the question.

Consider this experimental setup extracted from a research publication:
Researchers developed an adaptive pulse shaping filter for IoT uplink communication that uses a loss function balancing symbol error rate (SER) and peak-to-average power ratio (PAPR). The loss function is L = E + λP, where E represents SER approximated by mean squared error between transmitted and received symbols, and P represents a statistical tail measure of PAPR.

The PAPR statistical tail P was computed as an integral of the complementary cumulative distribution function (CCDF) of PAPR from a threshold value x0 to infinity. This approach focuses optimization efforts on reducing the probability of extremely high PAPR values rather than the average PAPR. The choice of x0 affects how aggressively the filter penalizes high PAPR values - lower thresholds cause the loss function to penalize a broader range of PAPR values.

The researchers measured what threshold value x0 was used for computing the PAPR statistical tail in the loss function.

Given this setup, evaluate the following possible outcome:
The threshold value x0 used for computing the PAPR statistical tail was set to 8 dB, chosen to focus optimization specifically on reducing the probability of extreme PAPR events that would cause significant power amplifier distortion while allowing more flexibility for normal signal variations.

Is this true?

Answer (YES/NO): NO